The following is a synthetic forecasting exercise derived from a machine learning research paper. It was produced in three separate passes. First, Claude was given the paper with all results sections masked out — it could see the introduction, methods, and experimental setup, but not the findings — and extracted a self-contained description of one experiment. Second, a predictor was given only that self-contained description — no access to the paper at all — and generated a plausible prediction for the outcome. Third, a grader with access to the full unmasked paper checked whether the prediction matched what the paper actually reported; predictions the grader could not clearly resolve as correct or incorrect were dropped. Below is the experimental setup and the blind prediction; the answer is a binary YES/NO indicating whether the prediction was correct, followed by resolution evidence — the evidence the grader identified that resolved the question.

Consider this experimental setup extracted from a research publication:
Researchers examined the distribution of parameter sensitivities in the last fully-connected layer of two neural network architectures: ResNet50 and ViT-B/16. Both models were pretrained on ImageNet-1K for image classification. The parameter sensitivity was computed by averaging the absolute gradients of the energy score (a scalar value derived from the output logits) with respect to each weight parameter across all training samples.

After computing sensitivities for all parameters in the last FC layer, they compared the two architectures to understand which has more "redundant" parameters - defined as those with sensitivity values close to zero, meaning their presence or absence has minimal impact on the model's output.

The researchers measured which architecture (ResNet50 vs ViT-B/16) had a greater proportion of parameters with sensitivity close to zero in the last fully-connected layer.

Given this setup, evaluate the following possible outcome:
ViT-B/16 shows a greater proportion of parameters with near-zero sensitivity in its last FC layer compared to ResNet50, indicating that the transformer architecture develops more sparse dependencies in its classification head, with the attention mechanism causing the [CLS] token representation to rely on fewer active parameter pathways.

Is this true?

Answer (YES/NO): NO